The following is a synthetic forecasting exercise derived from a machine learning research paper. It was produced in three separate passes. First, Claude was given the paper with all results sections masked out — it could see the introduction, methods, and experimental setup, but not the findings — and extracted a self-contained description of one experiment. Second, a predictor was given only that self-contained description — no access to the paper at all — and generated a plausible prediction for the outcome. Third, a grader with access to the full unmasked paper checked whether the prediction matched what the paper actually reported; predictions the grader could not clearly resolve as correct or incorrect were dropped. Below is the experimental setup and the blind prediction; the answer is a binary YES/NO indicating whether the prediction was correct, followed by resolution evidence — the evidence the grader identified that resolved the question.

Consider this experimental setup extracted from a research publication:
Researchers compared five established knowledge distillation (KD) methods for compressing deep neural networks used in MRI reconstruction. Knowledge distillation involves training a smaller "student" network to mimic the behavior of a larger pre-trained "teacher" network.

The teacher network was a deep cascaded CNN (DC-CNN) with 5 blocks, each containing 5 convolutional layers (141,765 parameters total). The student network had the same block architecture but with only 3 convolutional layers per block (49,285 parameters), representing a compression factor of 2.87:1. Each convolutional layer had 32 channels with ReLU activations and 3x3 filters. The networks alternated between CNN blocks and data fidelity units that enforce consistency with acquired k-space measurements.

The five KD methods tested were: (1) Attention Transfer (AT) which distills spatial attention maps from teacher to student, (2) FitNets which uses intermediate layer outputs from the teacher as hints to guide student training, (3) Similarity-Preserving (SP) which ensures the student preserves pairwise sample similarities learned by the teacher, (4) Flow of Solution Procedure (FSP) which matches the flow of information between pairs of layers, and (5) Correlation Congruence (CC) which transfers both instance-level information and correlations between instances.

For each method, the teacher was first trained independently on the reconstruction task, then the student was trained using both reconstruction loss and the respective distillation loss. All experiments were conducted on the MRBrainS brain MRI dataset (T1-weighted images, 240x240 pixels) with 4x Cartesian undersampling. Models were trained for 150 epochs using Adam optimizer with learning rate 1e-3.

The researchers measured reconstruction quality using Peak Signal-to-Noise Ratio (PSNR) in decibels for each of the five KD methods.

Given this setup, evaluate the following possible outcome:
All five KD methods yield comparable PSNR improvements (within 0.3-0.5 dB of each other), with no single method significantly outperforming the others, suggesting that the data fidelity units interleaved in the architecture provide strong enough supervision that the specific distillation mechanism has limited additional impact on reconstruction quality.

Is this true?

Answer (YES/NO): YES